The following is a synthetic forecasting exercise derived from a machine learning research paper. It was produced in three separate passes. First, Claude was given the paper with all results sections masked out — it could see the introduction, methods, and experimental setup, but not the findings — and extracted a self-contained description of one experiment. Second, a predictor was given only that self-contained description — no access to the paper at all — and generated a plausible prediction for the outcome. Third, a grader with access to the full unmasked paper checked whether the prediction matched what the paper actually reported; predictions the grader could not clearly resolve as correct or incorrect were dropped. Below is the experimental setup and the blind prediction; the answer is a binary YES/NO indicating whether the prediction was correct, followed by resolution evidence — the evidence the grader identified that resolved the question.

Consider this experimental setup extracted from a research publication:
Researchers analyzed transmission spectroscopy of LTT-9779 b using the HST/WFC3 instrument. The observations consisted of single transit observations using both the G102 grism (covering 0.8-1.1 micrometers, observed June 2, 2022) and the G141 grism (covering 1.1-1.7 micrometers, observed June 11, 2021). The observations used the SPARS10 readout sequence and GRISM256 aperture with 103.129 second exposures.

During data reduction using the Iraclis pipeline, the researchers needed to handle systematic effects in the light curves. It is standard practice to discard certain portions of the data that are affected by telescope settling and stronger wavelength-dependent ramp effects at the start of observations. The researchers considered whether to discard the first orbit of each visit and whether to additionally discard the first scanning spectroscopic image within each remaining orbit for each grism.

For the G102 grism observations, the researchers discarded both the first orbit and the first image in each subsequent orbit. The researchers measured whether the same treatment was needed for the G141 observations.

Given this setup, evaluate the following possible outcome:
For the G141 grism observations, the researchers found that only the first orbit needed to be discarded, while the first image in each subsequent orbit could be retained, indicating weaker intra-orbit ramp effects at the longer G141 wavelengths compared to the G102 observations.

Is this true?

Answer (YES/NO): YES